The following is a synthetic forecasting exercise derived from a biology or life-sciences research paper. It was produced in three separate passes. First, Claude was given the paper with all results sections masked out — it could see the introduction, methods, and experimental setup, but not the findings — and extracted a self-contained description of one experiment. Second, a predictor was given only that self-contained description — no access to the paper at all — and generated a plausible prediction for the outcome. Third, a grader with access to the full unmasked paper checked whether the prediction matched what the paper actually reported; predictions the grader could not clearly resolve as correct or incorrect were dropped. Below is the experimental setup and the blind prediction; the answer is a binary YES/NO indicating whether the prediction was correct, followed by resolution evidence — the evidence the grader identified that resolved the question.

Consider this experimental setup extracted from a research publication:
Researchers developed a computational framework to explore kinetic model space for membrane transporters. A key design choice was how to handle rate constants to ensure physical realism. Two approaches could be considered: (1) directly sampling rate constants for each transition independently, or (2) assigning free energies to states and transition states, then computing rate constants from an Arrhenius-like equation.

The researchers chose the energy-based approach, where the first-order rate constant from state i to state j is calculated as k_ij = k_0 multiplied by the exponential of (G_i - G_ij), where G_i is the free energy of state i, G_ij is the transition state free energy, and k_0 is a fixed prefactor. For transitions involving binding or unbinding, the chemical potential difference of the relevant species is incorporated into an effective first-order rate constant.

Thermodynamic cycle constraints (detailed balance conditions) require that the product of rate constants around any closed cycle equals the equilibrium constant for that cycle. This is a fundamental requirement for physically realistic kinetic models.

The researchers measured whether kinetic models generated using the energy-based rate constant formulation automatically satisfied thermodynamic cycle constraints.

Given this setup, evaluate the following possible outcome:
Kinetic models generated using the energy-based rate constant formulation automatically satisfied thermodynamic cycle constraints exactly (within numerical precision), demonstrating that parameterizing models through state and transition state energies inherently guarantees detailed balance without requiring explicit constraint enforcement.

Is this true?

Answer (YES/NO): YES